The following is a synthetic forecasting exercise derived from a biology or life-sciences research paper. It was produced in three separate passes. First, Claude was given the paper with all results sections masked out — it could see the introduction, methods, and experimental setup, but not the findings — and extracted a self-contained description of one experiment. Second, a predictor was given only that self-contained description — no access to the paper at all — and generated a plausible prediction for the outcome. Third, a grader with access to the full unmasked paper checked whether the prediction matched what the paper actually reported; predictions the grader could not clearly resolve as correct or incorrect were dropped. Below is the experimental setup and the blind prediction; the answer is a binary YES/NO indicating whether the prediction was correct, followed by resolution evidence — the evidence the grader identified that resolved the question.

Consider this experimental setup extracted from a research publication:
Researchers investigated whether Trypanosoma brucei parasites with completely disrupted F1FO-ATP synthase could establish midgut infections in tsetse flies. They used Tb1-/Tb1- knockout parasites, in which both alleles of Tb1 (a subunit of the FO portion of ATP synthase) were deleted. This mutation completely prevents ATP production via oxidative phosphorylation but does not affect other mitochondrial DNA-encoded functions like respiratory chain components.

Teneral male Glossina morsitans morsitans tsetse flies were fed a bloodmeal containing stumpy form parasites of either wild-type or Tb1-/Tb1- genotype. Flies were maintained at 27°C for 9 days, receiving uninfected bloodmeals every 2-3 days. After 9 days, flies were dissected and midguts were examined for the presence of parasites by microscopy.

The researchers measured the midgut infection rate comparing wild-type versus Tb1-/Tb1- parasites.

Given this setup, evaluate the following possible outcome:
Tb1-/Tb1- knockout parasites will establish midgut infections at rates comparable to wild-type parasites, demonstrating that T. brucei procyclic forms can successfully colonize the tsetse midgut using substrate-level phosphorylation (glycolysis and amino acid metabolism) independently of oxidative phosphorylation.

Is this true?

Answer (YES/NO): NO